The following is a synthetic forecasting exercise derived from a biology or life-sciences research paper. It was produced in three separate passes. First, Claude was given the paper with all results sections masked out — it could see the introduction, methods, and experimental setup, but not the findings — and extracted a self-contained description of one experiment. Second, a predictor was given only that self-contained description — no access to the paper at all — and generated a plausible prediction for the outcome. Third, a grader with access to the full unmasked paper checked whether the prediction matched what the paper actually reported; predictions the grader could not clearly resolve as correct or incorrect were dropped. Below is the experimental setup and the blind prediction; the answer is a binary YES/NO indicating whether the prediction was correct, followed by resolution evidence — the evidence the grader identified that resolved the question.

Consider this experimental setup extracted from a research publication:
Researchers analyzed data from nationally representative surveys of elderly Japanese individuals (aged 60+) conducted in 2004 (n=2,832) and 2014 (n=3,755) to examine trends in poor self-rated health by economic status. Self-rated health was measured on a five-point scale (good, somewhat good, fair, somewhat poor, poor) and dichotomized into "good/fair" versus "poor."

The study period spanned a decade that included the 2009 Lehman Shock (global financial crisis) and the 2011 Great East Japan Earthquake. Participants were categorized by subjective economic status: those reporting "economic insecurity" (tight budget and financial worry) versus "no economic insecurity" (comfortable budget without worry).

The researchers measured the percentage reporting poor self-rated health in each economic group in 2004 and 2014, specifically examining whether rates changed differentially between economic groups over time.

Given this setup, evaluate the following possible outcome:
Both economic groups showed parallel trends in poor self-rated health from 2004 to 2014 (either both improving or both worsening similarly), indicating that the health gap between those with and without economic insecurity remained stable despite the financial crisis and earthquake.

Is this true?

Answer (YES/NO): YES